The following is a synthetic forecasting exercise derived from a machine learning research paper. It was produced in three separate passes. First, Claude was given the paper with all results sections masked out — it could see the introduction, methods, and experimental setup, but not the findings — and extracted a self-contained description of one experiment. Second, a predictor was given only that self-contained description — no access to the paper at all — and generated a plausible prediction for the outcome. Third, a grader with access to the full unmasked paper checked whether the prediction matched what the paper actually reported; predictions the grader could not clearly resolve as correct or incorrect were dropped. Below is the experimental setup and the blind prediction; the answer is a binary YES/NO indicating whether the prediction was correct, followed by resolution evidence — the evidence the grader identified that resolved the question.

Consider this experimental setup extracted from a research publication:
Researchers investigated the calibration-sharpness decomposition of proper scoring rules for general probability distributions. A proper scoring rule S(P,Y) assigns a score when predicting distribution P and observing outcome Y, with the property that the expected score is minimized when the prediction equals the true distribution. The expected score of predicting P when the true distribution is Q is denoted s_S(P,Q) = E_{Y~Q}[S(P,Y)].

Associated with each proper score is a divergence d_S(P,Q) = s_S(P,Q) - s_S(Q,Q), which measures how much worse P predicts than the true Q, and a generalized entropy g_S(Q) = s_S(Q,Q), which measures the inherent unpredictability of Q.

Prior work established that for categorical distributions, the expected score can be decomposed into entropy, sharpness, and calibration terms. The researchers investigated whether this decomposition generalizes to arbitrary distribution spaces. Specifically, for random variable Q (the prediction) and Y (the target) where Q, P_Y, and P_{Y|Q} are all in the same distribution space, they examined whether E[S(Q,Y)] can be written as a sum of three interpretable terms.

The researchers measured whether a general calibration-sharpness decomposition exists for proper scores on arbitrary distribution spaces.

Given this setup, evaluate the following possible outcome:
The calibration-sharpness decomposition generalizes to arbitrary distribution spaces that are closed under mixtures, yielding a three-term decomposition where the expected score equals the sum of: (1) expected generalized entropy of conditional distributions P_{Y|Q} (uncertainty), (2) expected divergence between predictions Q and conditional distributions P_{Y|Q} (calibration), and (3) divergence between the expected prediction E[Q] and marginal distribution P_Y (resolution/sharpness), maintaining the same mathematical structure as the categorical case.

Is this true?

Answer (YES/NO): NO